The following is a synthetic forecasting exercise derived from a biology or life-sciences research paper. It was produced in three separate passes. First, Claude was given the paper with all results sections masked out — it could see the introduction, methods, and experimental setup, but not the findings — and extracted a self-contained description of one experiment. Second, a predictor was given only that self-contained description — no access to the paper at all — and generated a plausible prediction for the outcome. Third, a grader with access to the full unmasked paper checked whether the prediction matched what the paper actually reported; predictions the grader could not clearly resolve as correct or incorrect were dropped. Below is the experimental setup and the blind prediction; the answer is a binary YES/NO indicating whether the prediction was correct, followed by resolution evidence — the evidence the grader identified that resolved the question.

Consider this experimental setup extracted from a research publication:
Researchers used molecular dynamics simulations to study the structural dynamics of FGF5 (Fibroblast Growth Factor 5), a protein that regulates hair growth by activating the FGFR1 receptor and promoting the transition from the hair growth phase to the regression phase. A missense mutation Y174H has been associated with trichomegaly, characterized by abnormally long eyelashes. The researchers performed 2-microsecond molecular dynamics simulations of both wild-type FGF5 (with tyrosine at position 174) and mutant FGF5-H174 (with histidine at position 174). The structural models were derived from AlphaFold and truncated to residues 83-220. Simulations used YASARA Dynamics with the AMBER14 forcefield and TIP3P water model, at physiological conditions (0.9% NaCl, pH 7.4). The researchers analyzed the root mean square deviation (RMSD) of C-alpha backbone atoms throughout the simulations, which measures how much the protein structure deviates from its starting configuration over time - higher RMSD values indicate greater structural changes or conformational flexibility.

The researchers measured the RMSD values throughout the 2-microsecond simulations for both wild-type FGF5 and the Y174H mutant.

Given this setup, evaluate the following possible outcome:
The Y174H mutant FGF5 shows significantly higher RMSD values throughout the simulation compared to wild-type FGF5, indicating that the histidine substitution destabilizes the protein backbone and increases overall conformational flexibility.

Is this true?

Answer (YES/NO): YES